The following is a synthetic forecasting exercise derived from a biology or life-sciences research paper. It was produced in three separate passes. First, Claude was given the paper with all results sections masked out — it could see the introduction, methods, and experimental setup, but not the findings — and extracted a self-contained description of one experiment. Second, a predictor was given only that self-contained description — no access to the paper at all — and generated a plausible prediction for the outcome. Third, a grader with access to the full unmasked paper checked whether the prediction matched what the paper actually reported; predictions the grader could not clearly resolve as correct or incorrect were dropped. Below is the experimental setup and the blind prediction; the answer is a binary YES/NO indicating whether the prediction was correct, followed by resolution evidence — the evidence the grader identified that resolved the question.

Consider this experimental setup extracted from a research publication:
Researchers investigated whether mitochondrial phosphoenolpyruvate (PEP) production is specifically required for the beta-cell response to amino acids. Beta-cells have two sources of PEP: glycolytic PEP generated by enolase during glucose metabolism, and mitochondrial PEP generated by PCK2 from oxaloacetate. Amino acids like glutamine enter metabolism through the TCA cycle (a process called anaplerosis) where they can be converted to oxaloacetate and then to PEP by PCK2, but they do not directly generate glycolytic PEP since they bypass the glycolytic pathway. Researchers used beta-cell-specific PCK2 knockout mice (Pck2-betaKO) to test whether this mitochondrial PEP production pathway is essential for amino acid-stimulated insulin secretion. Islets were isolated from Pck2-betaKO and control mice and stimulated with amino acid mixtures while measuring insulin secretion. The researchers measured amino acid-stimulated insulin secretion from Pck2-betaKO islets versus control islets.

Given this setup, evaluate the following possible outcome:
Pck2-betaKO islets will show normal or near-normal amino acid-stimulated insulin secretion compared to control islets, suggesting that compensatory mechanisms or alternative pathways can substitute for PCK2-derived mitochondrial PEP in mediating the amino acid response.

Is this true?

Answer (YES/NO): NO